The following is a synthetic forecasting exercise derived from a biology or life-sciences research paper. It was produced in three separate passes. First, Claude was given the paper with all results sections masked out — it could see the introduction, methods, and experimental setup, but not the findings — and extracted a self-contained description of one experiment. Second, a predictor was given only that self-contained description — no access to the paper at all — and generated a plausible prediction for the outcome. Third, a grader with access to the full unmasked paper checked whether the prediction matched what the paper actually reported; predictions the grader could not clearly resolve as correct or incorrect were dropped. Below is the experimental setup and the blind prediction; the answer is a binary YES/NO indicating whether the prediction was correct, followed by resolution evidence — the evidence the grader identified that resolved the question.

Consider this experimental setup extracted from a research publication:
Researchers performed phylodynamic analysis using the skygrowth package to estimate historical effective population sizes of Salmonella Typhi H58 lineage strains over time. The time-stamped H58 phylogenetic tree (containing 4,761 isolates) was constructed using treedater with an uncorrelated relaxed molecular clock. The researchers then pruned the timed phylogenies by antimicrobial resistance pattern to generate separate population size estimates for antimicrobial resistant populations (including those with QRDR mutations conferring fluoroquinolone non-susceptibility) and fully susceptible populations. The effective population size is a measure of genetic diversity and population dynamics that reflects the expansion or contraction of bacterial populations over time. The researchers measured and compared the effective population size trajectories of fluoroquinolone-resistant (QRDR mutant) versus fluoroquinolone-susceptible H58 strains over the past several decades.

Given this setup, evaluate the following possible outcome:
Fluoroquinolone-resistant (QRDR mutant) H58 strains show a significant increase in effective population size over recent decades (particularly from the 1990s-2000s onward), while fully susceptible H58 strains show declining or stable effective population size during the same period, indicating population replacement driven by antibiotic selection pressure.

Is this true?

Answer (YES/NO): NO